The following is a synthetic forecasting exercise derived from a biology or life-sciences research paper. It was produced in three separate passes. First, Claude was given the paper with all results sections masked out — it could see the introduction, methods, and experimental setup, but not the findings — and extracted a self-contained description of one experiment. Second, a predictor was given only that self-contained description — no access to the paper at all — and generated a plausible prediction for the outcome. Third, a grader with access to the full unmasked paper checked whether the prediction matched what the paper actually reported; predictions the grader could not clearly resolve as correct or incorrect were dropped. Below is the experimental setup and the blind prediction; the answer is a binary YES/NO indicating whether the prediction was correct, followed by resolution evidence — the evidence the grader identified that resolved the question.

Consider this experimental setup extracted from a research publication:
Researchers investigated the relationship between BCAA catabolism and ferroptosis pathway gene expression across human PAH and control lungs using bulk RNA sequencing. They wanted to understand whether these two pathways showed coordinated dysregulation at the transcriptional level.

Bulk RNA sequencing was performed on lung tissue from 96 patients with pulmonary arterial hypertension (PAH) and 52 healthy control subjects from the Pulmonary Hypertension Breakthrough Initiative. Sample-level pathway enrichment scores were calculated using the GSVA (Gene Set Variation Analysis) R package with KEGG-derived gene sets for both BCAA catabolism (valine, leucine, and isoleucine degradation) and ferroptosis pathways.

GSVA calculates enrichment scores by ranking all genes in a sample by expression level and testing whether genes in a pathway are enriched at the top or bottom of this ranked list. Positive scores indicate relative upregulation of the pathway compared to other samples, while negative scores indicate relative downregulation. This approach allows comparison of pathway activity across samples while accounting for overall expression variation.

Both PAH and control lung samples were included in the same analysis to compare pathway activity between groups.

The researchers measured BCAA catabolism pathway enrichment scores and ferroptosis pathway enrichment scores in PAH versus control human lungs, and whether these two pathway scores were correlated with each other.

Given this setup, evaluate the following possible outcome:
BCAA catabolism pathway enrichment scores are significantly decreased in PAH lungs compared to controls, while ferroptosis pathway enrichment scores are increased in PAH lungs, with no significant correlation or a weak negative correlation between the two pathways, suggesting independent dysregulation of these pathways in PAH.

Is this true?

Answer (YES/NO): NO